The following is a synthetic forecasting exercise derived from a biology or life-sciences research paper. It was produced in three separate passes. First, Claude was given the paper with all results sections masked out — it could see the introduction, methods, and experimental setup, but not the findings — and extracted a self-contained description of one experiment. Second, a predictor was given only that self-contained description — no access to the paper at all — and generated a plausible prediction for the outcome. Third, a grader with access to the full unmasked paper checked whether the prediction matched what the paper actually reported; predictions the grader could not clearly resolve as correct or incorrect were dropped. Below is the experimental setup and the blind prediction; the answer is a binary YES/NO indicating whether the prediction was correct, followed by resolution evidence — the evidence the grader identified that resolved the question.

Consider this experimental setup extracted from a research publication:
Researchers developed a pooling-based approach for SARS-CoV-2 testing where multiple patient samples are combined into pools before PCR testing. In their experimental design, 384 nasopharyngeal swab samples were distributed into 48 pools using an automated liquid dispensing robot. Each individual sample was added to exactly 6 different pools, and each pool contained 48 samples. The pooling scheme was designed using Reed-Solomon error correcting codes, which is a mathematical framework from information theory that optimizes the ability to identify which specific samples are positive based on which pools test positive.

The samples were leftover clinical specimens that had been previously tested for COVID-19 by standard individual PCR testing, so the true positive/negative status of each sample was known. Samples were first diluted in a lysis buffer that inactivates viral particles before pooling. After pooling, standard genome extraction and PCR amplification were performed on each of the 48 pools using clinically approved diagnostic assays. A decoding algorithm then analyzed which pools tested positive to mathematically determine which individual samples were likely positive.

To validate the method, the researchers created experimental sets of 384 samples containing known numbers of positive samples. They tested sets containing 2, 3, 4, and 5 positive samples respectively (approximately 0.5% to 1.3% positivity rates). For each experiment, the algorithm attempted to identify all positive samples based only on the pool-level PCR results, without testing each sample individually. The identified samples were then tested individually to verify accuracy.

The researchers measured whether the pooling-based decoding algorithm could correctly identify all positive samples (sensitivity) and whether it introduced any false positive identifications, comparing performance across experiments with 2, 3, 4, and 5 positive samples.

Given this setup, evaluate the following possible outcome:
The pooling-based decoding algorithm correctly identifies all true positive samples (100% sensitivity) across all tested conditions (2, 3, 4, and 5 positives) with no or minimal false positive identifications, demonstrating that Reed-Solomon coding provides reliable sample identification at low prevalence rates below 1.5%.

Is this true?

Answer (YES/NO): YES